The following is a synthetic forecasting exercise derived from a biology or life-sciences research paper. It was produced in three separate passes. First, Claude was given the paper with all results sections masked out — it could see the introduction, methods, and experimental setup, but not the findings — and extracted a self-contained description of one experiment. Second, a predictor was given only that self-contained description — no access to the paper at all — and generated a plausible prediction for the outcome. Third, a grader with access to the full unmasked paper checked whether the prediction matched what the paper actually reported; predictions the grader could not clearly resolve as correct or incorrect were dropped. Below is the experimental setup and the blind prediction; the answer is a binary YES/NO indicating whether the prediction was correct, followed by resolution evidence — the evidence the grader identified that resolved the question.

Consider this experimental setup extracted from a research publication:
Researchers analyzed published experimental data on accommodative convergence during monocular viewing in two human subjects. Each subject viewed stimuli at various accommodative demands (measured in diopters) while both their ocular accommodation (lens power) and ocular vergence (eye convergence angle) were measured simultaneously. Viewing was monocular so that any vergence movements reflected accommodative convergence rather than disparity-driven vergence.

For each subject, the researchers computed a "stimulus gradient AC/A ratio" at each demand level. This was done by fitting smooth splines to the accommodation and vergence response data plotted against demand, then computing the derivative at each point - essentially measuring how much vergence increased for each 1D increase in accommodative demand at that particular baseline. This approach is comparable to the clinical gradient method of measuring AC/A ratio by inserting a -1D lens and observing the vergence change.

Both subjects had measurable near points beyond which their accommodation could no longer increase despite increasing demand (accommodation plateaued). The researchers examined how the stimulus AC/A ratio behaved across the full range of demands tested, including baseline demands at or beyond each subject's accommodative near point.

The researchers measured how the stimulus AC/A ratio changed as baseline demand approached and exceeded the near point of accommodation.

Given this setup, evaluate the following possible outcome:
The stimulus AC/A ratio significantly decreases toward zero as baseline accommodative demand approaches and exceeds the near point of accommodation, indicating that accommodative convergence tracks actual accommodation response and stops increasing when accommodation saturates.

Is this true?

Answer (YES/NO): NO